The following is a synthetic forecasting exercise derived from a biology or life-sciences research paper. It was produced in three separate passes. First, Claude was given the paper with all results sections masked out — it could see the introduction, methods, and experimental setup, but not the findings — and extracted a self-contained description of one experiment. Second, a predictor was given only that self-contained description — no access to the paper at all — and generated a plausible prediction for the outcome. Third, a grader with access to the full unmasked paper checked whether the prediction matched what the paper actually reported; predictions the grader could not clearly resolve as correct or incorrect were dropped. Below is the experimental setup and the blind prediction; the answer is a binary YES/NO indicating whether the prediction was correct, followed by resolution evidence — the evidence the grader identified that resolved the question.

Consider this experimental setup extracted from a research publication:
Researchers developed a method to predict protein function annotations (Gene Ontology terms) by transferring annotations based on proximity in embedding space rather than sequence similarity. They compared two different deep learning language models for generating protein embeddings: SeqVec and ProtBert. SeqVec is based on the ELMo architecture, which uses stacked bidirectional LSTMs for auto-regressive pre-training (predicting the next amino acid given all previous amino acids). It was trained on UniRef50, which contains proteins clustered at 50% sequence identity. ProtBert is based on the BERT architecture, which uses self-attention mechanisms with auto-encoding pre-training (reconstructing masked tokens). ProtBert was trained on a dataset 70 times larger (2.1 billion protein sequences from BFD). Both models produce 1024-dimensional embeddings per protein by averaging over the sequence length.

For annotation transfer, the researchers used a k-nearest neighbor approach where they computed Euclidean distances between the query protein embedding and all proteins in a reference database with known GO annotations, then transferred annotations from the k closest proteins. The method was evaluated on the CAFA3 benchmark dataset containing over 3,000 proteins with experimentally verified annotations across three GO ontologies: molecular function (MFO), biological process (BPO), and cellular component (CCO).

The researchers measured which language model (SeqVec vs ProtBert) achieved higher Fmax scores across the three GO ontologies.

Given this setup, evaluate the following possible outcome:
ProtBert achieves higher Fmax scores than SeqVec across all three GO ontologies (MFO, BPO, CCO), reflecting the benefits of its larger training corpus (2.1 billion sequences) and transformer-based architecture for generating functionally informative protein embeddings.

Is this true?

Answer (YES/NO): NO